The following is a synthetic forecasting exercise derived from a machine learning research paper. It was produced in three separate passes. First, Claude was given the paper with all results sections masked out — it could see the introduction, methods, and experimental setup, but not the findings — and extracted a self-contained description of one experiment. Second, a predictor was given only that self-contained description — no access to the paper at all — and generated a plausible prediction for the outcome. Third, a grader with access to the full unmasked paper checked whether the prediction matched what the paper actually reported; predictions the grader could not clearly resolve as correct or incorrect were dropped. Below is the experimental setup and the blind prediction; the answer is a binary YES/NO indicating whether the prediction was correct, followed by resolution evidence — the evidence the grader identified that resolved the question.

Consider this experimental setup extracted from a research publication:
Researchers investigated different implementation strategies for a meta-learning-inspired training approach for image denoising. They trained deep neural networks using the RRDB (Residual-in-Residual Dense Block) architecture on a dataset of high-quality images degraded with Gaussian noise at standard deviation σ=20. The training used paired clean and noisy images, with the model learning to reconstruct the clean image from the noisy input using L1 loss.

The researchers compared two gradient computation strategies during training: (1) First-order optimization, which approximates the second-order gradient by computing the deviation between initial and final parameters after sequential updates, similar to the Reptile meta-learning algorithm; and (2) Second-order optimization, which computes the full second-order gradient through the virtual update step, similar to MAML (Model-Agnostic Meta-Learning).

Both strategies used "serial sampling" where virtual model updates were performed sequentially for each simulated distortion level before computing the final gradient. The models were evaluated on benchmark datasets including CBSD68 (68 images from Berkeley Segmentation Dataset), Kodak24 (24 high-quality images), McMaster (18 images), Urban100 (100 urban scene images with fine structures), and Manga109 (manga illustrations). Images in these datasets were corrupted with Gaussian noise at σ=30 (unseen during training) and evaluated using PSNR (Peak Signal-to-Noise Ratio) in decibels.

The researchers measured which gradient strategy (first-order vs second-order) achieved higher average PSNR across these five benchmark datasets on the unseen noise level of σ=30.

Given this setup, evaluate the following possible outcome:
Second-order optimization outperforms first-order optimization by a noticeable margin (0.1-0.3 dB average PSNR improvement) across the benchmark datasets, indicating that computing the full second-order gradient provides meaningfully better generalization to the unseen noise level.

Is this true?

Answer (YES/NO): NO